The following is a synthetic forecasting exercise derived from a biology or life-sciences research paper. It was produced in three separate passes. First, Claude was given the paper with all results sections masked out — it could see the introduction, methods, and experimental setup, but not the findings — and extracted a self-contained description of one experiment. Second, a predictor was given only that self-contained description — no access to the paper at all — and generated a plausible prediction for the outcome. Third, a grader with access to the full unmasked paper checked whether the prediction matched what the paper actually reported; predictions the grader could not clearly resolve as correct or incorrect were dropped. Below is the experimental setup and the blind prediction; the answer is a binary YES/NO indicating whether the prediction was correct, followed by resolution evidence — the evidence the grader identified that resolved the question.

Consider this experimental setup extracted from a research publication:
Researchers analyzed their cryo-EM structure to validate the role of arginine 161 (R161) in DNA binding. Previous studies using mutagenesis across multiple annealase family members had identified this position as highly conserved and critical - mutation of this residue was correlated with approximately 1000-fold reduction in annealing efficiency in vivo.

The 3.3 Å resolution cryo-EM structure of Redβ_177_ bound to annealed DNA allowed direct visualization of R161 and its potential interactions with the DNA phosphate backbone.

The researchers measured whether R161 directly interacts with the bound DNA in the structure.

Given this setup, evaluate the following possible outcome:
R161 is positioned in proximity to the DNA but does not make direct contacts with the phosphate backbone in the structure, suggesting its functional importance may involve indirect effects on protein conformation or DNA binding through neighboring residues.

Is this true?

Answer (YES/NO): NO